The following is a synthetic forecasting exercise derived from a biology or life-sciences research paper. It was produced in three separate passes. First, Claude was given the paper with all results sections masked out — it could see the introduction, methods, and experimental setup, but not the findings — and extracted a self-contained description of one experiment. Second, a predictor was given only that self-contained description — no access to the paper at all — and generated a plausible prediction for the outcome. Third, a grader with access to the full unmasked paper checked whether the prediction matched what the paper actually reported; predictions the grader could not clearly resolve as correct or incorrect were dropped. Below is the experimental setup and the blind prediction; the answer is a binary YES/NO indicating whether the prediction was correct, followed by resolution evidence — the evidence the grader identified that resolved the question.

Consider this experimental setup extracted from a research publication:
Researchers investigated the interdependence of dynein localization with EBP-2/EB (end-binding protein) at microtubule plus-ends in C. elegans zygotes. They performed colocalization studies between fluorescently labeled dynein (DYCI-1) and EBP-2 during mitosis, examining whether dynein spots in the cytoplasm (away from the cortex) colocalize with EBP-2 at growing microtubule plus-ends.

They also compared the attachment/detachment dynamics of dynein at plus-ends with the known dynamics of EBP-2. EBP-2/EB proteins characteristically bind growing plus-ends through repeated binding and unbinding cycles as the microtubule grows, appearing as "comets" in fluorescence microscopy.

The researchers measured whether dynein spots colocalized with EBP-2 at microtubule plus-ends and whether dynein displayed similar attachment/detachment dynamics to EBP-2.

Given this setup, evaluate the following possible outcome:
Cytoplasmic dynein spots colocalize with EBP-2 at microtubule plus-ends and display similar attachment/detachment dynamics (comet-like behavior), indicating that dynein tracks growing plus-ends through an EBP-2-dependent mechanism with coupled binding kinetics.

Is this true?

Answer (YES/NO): YES